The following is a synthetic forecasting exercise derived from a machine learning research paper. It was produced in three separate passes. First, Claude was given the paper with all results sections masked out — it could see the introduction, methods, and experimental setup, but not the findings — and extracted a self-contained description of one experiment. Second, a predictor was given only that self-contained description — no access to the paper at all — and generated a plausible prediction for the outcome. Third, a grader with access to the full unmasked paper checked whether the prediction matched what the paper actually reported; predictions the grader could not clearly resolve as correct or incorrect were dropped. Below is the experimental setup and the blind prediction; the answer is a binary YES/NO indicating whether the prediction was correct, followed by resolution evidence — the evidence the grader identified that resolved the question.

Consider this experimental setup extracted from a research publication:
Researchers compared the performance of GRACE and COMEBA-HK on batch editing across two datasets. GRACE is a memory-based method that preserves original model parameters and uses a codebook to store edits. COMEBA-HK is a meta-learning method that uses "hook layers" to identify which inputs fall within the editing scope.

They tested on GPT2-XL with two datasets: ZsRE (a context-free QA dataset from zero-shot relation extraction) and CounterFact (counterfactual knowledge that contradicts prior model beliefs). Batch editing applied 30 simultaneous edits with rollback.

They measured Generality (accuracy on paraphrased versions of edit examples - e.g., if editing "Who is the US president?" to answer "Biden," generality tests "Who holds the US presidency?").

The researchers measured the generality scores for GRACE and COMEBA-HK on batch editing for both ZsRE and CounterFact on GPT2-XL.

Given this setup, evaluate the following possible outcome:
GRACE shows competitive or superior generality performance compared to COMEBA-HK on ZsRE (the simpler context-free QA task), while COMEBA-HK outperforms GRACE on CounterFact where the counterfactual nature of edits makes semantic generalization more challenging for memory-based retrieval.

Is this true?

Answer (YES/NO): NO